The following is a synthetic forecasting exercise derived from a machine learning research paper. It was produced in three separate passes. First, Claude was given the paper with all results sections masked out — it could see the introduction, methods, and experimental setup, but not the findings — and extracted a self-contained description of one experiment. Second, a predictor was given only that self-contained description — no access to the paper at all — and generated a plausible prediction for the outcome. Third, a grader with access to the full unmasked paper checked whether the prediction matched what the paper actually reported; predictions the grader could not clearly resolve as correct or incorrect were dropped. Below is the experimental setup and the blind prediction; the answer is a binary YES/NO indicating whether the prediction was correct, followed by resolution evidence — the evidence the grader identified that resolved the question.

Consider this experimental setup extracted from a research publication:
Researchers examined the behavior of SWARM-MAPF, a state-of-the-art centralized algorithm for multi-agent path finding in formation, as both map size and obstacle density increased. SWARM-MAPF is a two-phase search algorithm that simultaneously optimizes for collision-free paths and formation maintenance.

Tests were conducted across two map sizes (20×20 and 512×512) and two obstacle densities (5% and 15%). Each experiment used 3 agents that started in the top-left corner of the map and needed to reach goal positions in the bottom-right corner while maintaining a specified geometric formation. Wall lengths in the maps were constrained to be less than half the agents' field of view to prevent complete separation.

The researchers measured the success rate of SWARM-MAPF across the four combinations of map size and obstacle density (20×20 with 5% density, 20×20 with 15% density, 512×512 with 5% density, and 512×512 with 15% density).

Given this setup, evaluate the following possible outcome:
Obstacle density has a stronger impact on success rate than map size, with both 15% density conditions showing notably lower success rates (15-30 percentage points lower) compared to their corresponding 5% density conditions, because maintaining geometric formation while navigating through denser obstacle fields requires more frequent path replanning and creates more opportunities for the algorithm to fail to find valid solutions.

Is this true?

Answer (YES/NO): NO